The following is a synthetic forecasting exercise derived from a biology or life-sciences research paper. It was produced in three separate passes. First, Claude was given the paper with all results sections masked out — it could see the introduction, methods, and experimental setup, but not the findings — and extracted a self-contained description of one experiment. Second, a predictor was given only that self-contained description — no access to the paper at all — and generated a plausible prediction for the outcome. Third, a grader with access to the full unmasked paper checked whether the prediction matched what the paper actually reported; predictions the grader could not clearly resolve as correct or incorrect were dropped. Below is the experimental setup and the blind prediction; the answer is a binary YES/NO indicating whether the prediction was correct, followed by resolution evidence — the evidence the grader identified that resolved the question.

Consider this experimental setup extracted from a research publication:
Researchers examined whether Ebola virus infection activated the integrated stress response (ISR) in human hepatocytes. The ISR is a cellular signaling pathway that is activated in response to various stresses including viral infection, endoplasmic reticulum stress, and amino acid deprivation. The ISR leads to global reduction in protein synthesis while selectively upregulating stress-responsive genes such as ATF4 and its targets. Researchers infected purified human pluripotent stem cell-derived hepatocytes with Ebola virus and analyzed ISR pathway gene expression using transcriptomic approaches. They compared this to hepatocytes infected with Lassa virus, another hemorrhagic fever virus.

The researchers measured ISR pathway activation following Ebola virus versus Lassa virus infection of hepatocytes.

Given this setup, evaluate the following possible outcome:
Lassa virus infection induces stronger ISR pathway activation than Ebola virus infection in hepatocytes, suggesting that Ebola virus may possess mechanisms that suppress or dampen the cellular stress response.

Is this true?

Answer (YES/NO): NO